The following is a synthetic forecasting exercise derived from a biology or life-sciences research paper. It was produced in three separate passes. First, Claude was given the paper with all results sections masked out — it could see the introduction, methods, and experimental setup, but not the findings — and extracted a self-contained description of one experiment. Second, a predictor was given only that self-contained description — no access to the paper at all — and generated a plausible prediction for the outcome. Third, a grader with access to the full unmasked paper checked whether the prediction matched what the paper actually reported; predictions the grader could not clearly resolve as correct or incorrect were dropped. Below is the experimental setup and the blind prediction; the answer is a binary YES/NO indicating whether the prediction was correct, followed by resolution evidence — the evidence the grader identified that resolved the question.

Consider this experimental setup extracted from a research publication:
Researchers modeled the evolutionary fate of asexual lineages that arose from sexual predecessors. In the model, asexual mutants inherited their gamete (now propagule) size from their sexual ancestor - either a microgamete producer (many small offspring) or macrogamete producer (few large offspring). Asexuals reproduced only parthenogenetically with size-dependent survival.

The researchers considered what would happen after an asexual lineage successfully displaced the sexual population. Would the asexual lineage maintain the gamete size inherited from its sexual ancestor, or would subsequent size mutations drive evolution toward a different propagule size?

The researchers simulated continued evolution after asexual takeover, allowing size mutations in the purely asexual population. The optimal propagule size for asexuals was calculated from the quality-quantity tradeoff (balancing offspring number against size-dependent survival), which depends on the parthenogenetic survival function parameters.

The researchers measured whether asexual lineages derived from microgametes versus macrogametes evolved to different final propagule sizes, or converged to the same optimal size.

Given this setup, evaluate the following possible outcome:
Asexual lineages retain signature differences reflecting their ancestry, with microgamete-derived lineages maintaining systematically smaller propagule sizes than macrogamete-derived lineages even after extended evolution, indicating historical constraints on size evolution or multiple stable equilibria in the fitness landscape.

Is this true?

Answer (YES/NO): NO